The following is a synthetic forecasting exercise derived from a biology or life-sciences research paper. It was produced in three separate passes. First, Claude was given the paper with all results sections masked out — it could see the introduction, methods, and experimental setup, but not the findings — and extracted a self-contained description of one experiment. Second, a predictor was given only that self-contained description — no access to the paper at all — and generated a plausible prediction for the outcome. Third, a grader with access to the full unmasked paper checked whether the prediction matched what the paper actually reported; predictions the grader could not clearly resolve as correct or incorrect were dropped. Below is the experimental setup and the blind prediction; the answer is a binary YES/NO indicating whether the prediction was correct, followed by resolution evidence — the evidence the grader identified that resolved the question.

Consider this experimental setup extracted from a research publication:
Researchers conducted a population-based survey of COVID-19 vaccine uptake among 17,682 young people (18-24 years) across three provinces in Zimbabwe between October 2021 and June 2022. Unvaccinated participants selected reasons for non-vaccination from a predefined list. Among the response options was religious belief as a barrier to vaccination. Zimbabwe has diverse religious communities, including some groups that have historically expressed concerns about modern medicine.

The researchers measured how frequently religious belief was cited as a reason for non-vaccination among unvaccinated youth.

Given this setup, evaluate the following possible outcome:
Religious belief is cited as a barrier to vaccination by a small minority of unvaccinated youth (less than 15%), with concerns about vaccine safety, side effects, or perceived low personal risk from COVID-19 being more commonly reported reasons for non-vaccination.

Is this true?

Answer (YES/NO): YES